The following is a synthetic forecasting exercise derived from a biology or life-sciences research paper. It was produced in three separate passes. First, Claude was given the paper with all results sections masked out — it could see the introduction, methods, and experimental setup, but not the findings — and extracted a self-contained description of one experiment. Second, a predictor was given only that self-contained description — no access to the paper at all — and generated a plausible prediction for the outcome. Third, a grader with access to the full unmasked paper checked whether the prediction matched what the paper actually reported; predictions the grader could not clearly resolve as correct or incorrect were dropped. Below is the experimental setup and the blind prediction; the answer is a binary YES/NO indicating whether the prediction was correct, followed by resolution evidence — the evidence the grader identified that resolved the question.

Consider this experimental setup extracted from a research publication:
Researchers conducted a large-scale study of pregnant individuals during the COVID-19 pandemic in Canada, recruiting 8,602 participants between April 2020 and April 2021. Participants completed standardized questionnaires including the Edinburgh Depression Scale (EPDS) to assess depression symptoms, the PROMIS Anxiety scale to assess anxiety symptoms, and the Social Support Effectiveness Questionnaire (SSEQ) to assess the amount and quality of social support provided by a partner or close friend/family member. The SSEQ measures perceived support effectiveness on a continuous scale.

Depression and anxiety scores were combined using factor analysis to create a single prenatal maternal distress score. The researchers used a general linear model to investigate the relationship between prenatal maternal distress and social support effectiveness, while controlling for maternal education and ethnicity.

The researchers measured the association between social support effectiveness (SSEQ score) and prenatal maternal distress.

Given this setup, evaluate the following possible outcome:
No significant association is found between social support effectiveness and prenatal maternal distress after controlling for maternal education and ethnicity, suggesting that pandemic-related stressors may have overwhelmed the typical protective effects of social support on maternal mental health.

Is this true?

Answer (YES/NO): NO